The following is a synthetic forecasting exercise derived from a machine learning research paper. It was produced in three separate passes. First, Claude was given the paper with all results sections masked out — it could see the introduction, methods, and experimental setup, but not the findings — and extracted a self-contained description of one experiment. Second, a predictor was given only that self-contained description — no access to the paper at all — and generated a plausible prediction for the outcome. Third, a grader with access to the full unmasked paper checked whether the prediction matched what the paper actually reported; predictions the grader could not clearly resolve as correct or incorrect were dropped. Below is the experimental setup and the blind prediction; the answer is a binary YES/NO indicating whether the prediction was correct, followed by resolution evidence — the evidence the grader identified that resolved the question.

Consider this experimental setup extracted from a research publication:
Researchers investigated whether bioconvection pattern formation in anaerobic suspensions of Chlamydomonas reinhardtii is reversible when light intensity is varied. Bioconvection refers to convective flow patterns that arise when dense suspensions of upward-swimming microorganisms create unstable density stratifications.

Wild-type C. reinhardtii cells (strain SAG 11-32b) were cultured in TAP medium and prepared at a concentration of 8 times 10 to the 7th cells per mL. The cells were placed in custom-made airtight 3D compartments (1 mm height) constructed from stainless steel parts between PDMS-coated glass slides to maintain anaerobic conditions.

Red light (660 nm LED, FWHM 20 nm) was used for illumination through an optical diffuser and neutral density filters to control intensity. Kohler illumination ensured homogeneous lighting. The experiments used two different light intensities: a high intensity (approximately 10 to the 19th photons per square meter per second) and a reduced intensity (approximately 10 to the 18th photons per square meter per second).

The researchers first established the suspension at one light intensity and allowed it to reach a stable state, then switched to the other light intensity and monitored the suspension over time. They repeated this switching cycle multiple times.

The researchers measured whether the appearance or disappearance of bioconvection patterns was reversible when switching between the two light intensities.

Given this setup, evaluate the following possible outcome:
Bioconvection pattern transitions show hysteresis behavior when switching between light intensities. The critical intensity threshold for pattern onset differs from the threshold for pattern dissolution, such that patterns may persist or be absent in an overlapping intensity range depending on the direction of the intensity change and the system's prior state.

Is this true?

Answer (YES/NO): NO